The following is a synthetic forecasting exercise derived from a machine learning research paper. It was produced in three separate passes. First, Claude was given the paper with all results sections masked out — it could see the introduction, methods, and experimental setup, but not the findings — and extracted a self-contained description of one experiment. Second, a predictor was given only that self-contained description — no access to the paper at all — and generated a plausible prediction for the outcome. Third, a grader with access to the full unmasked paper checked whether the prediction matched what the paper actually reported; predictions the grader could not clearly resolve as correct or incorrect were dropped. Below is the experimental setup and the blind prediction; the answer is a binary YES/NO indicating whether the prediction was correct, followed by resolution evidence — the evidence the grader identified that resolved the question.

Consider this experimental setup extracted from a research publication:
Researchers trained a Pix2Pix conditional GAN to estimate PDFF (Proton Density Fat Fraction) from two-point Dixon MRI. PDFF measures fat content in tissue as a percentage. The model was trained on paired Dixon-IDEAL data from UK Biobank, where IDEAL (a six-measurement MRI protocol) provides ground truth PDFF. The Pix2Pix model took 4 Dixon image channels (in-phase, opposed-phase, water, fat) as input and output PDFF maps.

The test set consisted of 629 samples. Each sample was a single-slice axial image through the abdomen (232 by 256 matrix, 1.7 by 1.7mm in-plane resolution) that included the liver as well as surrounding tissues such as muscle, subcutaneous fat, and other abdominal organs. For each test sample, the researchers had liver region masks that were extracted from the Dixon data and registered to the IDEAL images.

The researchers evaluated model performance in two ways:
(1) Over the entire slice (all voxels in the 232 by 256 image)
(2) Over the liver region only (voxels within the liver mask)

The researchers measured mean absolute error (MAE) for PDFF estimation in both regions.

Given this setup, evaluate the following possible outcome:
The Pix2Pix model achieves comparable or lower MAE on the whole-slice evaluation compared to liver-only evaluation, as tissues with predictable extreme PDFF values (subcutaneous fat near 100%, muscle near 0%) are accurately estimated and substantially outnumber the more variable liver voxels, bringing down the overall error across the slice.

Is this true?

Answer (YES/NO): NO